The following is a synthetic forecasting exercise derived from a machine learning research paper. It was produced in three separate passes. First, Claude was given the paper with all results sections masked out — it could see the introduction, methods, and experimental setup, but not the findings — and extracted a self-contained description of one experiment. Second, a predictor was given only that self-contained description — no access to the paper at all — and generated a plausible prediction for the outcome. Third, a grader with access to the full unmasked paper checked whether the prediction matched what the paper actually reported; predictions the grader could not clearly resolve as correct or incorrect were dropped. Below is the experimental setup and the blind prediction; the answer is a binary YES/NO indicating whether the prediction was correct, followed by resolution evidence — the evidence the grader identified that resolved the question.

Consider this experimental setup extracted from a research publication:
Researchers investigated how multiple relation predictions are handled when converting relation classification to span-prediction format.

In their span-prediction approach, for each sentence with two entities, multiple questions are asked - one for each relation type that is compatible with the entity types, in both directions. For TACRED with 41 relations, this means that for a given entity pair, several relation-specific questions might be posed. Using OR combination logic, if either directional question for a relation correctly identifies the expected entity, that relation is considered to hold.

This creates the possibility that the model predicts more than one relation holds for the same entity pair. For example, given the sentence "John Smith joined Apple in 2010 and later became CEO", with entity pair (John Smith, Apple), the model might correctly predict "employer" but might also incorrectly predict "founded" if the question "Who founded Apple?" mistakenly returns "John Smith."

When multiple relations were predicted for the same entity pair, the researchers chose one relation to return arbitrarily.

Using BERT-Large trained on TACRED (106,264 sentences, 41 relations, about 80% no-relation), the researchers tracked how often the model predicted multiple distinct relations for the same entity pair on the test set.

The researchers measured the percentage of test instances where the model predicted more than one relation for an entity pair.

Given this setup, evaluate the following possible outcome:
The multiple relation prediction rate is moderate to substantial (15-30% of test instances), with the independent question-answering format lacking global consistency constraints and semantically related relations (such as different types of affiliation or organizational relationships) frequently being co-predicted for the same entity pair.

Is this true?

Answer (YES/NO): NO